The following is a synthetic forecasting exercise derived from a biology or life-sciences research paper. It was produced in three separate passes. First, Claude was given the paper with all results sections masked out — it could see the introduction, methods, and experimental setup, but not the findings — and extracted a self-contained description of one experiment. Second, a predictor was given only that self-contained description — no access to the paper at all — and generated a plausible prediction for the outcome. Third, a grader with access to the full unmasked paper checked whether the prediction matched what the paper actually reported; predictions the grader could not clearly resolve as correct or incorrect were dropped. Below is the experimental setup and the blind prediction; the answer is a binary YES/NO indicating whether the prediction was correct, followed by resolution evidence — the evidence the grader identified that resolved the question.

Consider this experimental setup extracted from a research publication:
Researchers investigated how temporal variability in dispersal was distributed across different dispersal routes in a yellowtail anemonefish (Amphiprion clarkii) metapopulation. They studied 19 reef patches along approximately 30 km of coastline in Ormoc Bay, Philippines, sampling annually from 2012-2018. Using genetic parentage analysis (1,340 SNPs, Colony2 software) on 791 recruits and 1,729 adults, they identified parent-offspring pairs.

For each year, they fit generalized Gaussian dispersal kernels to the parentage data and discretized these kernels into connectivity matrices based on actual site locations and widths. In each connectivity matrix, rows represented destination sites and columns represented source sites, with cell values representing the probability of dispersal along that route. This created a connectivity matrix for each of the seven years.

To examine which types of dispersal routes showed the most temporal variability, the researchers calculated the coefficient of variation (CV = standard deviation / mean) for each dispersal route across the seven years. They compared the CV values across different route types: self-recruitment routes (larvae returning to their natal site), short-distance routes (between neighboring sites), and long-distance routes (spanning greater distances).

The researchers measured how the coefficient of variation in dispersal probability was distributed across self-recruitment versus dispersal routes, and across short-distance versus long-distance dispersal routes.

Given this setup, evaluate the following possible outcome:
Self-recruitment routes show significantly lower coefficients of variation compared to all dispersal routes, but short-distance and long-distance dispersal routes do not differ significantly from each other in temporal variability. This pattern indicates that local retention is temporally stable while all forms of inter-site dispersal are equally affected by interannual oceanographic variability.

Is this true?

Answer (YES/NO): NO